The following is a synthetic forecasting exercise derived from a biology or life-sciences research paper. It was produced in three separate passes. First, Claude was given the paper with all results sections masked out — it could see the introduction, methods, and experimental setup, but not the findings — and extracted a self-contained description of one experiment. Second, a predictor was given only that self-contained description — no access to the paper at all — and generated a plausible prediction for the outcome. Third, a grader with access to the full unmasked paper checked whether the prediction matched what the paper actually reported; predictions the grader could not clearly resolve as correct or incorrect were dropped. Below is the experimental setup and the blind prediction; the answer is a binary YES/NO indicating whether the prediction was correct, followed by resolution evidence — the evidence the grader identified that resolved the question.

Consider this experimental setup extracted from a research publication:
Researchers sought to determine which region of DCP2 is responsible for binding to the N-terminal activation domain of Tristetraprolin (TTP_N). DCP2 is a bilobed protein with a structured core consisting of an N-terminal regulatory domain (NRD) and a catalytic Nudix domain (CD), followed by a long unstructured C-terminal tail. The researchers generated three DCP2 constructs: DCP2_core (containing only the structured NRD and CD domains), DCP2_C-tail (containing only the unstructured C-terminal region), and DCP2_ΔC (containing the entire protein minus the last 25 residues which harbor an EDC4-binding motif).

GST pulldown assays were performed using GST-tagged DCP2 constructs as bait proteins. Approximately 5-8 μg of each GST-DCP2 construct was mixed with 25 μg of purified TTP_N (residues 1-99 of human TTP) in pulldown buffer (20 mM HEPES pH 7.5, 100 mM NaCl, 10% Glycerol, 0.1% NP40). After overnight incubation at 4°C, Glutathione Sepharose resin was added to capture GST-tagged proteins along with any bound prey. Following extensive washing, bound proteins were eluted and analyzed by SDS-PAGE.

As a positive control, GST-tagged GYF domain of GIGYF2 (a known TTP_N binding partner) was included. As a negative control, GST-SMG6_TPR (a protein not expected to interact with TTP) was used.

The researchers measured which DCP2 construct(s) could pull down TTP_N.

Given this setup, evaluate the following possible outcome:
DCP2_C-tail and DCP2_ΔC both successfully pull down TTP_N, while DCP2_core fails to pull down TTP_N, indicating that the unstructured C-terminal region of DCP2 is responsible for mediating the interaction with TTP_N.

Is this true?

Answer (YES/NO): NO